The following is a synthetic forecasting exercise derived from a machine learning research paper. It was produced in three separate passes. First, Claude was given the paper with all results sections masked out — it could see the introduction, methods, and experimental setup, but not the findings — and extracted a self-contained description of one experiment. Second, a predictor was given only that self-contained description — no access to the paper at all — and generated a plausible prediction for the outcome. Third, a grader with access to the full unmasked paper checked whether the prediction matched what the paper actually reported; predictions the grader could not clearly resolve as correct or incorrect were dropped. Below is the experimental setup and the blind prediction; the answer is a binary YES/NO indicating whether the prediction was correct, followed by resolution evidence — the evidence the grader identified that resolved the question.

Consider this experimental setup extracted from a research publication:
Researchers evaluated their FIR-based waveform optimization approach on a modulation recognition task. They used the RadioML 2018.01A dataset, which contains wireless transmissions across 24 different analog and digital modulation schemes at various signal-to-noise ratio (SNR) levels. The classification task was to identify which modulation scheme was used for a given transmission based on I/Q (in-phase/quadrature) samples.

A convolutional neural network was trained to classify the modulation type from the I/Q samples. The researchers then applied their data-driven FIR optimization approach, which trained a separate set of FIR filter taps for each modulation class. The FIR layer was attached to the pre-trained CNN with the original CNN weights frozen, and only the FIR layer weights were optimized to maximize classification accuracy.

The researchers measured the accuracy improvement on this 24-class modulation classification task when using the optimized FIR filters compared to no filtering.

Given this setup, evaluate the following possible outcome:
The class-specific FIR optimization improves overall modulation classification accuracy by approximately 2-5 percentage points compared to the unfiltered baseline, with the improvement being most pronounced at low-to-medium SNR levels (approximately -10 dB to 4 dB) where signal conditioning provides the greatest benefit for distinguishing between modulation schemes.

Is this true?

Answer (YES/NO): NO